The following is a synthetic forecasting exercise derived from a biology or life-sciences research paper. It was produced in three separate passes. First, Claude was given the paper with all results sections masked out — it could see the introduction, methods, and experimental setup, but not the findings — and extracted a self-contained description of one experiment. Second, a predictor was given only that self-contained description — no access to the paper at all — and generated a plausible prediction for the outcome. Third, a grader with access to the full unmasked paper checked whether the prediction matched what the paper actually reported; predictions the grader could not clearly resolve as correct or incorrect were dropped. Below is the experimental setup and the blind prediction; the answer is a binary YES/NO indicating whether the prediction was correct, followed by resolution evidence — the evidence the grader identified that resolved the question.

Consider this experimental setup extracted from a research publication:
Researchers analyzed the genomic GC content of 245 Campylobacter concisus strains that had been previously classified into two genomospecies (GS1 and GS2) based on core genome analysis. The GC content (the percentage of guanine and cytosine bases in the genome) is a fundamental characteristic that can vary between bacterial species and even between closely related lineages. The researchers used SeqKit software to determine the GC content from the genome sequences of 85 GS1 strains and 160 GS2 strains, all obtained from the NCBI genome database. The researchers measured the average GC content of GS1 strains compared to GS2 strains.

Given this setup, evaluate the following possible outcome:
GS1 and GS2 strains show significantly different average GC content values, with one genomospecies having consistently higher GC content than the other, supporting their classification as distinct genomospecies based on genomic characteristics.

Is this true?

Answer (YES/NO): YES